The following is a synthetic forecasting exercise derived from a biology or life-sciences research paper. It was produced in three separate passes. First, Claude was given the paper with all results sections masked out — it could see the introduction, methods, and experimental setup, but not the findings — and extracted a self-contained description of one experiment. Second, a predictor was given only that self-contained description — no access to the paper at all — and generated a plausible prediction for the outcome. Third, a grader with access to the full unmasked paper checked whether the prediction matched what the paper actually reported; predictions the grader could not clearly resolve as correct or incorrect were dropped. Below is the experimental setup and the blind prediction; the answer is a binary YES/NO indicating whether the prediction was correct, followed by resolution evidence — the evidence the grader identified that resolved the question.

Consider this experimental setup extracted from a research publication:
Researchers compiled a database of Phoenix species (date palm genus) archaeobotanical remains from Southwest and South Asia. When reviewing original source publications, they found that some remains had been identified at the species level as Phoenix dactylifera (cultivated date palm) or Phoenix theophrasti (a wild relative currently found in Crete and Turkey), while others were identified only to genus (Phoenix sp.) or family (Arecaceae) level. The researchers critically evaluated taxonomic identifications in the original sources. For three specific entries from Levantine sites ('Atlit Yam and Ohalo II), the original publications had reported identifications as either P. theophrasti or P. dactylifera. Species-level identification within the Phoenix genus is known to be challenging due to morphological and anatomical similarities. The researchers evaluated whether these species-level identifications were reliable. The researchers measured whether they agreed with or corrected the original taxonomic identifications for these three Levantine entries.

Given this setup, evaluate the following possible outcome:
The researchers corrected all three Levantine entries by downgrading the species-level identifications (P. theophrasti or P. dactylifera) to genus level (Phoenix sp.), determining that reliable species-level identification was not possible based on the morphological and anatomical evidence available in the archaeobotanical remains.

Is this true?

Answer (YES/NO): YES